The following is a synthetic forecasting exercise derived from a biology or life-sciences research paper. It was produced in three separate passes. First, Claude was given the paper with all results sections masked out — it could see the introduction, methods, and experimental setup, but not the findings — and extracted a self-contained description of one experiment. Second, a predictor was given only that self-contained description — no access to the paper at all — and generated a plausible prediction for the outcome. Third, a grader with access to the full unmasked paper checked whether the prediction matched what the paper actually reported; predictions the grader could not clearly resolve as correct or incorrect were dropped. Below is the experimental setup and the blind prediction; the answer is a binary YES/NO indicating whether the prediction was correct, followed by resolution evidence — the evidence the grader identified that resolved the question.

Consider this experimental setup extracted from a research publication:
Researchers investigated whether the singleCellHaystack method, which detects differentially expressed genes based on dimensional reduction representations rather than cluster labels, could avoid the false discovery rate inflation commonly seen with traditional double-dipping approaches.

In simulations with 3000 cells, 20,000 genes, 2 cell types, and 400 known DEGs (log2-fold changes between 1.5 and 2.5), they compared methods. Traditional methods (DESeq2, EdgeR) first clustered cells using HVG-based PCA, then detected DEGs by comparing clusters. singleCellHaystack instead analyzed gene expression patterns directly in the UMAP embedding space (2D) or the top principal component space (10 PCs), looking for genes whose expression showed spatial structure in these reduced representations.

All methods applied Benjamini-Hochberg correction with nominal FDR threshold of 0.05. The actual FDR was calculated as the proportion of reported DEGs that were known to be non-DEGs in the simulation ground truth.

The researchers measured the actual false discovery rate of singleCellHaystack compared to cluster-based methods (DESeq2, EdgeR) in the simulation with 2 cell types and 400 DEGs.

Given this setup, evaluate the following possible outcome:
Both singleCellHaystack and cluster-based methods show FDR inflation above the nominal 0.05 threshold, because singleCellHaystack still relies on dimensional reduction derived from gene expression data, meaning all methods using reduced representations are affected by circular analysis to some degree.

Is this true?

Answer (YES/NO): YES